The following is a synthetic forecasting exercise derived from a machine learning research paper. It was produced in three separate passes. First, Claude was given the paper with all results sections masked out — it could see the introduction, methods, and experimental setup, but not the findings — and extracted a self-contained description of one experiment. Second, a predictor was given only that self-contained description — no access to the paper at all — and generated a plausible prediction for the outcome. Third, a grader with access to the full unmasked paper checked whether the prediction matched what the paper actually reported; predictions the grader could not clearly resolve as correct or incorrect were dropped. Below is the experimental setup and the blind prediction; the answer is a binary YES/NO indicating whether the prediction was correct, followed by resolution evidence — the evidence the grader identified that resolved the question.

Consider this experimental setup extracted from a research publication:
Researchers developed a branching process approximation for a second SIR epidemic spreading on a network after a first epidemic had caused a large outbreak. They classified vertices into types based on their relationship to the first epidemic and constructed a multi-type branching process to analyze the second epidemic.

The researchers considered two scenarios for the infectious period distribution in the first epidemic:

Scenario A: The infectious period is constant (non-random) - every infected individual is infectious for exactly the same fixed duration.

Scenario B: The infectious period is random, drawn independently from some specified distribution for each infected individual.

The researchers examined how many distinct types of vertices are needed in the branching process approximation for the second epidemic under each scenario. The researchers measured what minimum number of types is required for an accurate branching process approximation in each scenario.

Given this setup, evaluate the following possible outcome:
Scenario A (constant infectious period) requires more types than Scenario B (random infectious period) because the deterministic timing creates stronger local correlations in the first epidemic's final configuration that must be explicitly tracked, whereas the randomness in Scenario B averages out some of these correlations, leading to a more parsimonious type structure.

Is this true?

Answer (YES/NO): NO